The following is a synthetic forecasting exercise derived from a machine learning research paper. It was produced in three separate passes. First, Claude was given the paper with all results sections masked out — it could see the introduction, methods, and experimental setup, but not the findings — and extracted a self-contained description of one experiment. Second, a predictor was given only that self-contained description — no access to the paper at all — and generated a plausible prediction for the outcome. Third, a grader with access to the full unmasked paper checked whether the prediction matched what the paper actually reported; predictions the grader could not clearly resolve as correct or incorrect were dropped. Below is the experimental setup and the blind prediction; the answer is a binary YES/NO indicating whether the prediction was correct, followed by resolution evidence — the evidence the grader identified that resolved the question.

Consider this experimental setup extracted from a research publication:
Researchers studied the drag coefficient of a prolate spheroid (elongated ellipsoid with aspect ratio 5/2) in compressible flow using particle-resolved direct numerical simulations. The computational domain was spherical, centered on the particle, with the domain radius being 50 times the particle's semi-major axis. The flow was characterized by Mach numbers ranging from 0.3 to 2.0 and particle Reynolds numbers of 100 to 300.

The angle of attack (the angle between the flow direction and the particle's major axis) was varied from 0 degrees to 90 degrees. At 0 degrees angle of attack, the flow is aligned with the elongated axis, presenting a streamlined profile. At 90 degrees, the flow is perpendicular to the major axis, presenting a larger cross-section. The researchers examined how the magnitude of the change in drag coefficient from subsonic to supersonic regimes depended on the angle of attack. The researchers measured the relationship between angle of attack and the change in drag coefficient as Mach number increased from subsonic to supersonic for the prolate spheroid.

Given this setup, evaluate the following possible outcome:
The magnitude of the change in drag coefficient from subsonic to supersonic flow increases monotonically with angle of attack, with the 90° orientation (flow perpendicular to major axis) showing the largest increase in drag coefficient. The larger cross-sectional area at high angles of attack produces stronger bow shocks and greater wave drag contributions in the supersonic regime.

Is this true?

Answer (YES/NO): YES